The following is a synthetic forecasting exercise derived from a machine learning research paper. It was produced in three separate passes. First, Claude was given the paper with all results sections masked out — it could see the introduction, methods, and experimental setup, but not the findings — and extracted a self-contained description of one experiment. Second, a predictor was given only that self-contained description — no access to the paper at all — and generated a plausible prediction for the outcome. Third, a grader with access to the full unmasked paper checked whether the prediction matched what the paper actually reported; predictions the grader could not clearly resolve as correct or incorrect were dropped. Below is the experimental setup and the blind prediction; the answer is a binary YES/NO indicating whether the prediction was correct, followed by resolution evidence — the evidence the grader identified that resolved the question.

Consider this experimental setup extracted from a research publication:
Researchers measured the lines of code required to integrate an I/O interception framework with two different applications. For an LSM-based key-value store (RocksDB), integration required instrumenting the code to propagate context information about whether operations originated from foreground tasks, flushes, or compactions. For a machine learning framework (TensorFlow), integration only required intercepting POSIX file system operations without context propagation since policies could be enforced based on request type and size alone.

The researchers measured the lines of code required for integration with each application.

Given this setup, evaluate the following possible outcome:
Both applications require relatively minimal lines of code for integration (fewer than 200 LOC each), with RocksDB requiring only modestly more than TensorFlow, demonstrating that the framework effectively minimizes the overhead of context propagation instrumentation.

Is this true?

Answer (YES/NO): YES